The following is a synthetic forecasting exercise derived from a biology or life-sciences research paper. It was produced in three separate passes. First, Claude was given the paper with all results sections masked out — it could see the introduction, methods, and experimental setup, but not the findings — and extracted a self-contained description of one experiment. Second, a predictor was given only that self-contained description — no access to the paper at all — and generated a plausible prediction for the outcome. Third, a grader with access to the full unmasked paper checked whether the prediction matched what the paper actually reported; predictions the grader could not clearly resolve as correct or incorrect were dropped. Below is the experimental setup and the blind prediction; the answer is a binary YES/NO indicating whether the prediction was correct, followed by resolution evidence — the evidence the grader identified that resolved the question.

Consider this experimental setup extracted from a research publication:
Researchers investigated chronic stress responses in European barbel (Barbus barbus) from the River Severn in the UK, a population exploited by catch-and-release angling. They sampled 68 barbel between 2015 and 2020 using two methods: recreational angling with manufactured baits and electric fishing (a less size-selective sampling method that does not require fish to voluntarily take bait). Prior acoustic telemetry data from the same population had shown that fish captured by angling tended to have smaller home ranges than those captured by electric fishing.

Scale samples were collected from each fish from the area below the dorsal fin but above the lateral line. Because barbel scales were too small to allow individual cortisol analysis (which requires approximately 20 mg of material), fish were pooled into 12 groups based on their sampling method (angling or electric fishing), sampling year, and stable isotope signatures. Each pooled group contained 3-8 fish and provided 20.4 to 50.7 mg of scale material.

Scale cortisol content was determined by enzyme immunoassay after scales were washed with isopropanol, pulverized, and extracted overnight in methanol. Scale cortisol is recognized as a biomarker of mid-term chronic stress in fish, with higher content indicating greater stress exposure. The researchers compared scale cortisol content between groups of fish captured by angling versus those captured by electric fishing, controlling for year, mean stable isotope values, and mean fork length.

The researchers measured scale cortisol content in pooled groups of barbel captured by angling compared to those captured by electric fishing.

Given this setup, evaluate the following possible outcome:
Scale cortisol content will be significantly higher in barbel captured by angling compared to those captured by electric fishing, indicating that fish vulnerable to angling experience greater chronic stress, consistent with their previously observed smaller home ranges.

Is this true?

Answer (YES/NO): NO